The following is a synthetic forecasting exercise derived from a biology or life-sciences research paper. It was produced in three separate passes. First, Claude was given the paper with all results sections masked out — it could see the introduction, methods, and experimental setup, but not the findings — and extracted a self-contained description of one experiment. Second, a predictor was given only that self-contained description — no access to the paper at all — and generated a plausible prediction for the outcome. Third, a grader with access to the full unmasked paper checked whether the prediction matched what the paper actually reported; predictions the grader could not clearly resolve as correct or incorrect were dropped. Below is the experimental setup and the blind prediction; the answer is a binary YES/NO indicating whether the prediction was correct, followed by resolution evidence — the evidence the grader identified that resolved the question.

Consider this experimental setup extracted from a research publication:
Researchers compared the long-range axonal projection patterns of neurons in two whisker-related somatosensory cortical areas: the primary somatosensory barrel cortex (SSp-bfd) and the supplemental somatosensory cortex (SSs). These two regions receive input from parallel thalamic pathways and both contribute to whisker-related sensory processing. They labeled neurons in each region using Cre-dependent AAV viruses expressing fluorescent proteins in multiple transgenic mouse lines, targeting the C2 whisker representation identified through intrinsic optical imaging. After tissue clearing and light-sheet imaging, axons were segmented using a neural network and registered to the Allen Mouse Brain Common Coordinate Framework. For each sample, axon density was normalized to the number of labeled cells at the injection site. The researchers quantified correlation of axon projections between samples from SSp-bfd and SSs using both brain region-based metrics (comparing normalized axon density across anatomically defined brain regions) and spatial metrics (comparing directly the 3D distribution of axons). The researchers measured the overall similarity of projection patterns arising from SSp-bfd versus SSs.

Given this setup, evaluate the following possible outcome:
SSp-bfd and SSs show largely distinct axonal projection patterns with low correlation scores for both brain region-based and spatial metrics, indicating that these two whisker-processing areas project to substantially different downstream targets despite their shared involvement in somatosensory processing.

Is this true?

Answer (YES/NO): NO